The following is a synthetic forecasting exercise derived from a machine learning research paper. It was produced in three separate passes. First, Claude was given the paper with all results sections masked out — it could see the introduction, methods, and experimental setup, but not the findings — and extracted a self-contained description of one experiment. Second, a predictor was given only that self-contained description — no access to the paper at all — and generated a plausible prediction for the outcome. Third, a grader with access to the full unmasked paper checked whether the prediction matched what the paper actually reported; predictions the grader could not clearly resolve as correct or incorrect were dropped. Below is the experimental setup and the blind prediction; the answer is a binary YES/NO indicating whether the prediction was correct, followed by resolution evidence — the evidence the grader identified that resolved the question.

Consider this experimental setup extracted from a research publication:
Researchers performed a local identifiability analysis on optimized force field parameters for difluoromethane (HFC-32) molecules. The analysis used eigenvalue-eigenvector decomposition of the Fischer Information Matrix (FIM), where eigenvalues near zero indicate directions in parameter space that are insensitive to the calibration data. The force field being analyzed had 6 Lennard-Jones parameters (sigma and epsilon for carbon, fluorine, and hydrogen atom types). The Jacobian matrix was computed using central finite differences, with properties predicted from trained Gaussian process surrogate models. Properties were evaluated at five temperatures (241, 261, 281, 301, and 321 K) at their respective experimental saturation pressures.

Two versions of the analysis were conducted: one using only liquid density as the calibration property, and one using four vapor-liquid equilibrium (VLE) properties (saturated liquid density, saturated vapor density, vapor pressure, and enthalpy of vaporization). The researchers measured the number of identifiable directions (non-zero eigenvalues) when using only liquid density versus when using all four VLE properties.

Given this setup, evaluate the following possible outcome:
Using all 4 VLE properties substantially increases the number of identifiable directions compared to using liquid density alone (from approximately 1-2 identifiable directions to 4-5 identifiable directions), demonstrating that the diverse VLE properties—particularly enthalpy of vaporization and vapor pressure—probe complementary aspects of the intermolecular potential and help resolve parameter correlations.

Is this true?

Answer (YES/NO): NO